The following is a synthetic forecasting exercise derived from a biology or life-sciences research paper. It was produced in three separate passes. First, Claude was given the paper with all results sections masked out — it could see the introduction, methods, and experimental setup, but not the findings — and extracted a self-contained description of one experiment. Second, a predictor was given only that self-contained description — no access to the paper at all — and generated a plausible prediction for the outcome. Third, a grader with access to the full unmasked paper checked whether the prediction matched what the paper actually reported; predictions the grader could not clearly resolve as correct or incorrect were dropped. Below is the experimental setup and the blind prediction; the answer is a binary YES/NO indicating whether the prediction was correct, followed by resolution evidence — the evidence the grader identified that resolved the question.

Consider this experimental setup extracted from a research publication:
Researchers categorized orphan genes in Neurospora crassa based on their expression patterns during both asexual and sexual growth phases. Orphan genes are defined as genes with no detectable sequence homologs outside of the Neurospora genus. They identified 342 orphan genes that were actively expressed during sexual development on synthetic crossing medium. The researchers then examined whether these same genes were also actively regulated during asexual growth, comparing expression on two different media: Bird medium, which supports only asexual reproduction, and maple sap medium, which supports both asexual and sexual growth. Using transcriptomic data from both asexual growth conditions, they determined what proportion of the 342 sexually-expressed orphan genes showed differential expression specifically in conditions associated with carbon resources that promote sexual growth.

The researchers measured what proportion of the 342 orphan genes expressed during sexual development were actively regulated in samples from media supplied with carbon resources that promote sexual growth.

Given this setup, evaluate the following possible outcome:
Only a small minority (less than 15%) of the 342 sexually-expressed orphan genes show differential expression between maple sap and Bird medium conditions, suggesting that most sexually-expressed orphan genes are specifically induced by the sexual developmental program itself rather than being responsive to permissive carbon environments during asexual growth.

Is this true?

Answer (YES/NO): NO